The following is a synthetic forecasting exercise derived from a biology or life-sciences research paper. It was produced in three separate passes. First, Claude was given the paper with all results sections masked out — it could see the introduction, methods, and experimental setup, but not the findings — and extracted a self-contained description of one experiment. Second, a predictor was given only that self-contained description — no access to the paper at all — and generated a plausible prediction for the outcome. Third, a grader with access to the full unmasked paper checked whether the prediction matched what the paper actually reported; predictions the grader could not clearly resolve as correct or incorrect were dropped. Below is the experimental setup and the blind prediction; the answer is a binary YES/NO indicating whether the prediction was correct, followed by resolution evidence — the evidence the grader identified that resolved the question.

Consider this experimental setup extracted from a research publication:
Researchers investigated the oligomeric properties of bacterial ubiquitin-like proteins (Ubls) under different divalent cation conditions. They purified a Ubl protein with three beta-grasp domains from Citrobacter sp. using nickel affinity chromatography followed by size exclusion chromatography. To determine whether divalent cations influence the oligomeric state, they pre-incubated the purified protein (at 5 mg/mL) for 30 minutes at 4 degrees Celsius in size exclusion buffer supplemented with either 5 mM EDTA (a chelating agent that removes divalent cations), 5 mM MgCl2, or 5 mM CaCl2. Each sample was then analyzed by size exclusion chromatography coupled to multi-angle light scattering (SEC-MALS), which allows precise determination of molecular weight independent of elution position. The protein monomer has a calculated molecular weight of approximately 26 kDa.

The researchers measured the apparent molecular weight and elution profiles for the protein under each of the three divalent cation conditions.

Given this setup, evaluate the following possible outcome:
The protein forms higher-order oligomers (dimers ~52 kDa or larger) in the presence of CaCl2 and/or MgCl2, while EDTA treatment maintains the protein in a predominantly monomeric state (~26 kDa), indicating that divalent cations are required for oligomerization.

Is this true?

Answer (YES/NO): YES